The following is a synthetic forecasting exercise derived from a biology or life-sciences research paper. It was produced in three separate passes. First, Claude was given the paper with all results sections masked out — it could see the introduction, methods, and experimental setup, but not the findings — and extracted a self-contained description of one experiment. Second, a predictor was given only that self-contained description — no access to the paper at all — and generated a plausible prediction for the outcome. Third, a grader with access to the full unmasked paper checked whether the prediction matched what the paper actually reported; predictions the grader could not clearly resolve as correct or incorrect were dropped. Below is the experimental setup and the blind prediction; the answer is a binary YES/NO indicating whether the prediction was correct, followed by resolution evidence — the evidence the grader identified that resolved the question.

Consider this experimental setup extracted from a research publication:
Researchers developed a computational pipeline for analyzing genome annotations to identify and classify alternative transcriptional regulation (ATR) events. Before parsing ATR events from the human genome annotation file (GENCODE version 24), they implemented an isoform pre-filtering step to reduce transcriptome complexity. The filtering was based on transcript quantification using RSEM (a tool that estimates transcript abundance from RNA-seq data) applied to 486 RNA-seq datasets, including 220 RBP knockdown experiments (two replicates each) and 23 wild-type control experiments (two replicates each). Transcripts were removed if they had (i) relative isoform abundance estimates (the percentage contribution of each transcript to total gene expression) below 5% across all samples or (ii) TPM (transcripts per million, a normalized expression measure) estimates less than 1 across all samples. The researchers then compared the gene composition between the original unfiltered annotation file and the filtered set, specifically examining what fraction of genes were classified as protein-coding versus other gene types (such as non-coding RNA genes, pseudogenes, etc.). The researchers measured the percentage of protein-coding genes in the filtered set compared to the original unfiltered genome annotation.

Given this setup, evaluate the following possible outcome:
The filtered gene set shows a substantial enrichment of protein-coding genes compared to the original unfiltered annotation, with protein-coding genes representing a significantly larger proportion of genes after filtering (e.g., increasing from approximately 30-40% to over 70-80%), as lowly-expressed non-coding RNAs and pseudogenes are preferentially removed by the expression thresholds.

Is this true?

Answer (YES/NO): YES